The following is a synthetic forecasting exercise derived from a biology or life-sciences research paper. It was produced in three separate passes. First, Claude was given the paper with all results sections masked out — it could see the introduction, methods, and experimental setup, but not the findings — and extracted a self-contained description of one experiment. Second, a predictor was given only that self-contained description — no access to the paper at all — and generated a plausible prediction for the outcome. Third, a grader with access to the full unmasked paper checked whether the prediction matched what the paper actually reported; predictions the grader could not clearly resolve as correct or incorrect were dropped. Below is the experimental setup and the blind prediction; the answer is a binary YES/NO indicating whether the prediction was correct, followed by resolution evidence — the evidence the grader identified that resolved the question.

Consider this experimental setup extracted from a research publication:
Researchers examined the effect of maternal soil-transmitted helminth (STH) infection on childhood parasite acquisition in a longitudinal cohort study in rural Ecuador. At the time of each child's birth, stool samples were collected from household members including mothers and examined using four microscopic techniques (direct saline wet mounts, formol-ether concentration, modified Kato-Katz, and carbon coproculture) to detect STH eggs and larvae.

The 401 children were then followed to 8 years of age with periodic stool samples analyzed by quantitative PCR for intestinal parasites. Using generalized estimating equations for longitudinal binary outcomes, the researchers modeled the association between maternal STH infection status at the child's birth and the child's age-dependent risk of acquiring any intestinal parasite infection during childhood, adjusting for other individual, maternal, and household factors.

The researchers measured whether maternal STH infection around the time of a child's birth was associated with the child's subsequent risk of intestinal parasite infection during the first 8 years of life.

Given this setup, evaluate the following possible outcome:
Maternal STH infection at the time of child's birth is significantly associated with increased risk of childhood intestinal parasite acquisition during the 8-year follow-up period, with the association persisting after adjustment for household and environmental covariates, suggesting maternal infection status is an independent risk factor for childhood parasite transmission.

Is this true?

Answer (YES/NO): YES